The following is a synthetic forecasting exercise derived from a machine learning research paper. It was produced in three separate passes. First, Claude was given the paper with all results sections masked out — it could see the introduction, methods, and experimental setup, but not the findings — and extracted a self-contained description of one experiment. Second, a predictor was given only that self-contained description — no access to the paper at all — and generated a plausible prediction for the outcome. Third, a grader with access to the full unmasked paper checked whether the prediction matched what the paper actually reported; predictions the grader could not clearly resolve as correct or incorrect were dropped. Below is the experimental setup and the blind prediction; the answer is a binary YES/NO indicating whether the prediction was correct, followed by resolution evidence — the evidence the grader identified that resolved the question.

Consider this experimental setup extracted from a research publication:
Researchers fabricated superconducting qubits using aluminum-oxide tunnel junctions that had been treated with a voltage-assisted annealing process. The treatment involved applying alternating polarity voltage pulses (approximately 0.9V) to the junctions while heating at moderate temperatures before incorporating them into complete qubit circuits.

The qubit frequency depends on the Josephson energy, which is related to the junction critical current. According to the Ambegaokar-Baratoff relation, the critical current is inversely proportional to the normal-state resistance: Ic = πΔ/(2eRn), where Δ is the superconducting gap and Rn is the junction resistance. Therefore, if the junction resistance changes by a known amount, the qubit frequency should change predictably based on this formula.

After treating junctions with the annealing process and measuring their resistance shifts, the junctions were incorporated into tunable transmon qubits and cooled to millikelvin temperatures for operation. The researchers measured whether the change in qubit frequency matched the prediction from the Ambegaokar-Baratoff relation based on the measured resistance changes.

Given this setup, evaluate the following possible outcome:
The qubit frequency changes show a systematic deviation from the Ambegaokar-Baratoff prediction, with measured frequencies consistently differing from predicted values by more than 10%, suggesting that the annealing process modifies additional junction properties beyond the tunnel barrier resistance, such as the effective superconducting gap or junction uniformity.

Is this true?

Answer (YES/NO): NO